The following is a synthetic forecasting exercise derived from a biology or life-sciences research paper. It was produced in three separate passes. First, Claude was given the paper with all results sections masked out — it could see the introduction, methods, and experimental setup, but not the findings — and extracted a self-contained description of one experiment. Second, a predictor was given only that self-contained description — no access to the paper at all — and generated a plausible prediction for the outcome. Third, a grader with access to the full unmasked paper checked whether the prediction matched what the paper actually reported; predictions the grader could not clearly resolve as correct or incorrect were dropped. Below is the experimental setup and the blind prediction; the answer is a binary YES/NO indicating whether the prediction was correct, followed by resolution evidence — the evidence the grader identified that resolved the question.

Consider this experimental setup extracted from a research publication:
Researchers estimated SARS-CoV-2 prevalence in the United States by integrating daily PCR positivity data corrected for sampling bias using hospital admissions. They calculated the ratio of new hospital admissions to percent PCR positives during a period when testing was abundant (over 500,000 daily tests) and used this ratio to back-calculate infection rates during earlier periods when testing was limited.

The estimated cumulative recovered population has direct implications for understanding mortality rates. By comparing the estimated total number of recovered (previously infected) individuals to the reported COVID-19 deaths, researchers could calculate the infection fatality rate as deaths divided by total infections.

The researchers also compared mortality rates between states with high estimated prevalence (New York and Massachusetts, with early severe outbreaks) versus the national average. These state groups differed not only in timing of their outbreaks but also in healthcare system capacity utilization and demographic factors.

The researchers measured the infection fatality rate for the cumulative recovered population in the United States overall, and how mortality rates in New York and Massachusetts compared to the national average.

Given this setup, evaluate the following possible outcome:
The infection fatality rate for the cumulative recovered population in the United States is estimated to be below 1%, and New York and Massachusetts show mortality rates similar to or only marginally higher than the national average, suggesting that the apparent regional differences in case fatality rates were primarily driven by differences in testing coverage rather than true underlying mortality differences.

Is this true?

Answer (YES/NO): NO